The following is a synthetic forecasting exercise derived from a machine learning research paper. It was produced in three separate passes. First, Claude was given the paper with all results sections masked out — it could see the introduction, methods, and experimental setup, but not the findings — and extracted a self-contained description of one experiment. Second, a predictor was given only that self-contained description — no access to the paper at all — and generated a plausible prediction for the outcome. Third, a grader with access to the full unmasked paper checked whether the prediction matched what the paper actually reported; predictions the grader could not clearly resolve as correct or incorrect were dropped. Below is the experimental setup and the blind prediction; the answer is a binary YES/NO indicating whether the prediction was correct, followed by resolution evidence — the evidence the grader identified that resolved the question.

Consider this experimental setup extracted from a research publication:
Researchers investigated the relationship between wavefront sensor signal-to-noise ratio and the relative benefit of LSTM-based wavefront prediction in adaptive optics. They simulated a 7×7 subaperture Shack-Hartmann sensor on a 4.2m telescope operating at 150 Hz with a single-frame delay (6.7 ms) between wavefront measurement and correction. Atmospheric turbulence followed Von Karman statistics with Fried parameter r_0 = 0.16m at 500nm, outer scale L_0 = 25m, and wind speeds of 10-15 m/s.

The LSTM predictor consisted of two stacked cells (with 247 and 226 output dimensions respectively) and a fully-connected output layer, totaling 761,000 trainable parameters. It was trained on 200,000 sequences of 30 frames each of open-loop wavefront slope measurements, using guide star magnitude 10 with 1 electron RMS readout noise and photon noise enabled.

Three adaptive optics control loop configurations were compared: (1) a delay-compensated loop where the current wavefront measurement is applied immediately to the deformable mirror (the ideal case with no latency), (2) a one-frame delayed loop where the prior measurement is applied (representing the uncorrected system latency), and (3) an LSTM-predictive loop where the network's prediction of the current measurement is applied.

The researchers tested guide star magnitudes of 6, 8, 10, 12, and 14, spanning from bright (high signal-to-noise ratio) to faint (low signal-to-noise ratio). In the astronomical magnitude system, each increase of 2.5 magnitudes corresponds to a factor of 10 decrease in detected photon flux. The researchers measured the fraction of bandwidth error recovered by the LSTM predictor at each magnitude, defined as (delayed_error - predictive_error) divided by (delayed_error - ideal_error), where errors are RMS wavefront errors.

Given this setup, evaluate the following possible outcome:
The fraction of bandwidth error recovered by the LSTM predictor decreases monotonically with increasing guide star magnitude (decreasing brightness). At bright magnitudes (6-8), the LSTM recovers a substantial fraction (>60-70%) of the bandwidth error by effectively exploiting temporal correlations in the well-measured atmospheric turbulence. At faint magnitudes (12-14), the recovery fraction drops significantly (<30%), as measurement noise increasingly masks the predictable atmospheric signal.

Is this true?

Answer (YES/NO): NO